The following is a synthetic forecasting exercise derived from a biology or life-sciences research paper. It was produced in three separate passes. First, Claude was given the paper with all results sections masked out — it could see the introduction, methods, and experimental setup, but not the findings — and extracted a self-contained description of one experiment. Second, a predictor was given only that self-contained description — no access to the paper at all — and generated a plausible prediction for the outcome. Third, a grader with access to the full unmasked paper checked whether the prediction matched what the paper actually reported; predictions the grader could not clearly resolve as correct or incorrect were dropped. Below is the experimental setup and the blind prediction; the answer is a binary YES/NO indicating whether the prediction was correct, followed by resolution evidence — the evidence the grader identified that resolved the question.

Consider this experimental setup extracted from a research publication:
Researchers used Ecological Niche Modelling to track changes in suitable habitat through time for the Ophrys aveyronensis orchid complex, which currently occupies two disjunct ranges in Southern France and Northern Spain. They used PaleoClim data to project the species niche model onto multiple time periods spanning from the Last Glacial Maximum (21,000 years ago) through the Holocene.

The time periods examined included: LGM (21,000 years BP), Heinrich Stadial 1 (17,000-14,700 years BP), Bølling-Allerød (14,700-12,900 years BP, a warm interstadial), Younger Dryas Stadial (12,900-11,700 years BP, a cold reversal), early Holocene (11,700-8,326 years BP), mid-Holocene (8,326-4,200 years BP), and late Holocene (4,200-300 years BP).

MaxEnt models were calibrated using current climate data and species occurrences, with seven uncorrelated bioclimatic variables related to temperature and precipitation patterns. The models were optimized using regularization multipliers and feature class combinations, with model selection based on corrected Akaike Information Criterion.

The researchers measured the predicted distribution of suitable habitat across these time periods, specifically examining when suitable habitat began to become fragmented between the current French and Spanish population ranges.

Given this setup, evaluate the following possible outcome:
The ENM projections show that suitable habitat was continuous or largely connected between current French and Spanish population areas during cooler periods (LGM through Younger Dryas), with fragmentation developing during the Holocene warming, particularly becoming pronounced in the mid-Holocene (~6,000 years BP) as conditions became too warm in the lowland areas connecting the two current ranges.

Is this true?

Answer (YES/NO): NO